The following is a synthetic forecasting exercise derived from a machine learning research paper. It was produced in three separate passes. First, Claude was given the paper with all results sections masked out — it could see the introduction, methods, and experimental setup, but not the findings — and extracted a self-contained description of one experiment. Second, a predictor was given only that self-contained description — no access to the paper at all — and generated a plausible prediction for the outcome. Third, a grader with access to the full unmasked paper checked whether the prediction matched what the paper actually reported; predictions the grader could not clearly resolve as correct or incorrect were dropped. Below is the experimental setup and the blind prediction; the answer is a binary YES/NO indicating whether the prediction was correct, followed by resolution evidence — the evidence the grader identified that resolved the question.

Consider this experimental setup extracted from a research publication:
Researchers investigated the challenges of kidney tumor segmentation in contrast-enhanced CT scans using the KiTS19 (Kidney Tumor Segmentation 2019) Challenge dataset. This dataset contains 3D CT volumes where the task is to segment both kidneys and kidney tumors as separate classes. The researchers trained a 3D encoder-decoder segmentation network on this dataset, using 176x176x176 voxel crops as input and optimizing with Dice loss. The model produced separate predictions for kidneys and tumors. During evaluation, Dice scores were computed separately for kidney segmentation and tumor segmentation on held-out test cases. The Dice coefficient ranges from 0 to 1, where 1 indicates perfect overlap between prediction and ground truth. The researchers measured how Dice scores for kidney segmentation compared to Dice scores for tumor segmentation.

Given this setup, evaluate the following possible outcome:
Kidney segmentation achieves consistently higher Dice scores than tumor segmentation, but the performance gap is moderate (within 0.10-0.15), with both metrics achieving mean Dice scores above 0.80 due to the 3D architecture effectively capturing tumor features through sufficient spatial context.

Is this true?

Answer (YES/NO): YES